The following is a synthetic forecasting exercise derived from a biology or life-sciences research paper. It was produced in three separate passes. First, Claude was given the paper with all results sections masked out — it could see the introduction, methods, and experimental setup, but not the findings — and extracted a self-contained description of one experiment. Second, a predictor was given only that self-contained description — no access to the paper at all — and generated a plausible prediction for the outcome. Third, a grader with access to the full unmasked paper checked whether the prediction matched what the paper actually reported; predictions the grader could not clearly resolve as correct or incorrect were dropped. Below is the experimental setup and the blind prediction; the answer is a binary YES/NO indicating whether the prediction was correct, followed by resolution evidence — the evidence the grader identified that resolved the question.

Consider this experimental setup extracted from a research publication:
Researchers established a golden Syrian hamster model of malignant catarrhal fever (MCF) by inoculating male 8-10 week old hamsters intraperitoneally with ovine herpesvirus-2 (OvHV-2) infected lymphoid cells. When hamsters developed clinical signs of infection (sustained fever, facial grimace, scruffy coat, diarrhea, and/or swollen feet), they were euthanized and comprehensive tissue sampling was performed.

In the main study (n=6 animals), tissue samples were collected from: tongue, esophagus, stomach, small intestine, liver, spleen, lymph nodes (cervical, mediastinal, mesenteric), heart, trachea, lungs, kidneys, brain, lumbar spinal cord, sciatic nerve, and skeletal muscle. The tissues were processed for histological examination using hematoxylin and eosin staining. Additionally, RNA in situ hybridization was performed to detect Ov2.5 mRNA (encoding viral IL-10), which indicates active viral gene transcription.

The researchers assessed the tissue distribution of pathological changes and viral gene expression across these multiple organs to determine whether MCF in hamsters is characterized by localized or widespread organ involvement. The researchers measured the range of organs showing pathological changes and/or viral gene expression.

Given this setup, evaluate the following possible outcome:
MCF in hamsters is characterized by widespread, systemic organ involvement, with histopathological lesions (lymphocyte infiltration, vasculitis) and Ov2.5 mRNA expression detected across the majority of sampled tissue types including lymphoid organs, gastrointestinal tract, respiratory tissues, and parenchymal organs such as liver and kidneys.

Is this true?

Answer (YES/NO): YES